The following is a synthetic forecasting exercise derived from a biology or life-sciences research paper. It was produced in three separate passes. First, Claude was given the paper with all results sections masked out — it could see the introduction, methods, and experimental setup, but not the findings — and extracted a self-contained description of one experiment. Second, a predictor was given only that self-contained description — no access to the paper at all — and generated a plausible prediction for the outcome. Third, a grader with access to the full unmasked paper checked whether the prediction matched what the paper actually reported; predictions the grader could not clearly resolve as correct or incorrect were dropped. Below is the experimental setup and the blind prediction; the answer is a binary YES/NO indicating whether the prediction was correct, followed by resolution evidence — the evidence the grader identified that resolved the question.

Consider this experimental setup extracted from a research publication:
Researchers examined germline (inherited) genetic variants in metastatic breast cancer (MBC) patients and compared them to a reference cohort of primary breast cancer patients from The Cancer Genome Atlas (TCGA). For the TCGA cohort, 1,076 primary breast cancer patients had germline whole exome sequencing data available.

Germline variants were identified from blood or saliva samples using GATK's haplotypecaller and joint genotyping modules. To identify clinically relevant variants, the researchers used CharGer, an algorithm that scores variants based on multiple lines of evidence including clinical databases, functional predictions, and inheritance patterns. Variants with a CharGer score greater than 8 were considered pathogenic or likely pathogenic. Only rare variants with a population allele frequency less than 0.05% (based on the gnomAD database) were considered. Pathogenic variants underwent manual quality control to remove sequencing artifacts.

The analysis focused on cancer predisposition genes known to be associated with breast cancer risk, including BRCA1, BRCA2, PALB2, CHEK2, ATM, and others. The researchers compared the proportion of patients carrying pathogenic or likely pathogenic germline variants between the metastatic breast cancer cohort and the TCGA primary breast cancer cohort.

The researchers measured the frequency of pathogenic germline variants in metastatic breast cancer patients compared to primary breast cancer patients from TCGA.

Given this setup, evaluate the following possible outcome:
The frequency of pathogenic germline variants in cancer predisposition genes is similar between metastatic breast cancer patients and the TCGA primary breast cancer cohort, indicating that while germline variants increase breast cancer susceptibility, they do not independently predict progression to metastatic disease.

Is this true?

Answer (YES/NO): NO